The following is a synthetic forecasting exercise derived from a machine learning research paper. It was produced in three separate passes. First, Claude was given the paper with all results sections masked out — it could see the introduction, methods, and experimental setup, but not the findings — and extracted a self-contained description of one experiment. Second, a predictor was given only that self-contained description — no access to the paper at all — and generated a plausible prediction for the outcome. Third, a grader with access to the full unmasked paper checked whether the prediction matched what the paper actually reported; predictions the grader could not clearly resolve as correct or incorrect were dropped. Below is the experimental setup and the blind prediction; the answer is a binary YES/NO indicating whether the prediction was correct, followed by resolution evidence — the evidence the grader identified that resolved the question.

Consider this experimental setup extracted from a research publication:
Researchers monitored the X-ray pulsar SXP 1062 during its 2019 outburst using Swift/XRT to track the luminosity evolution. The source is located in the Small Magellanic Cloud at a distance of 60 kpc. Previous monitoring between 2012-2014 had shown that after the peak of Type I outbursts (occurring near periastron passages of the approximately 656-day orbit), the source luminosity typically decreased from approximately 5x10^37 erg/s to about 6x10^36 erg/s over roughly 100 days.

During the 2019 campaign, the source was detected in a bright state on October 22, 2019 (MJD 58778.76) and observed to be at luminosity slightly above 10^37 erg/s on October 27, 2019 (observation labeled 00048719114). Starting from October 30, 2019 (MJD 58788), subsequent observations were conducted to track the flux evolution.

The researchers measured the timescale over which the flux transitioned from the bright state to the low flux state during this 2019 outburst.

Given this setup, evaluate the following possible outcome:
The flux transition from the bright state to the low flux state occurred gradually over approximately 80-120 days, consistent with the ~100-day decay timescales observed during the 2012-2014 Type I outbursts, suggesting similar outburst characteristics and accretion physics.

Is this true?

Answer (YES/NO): NO